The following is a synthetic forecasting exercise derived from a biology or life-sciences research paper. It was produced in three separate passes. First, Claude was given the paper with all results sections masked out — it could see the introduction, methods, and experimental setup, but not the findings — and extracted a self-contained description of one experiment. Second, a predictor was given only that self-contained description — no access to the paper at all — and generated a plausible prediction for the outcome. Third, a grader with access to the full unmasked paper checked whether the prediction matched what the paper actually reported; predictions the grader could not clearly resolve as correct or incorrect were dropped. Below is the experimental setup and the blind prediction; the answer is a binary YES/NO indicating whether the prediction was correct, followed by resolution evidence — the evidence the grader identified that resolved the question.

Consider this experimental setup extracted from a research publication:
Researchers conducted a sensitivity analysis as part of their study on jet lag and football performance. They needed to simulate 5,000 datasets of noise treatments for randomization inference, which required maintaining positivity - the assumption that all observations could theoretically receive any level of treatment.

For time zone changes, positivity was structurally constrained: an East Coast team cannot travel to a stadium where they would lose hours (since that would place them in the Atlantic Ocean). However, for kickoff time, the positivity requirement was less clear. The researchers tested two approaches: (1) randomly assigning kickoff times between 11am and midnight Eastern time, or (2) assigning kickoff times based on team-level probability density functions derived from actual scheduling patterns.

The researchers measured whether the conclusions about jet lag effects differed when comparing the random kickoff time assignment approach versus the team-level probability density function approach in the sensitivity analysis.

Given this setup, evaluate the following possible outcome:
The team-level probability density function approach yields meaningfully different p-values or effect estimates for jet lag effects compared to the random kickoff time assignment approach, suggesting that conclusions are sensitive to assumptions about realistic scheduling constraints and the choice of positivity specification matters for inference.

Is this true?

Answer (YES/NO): NO